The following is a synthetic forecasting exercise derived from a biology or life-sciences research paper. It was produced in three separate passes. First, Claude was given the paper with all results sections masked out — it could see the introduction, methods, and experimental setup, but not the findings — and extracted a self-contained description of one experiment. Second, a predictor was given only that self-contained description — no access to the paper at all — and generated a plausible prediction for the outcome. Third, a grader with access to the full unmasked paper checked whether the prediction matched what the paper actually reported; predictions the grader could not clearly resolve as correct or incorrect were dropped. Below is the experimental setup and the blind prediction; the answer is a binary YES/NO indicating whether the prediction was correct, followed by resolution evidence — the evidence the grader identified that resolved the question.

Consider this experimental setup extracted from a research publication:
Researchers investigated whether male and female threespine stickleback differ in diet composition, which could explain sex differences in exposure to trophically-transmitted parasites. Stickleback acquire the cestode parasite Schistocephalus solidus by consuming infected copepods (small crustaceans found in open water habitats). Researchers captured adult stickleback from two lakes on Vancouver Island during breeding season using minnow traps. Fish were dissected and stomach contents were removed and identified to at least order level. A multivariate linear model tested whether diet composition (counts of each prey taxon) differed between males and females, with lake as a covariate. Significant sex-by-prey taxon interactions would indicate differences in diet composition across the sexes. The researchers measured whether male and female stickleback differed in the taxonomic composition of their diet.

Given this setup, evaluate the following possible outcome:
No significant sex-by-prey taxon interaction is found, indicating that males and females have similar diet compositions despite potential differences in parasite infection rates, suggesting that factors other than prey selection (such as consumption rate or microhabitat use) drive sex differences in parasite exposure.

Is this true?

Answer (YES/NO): NO